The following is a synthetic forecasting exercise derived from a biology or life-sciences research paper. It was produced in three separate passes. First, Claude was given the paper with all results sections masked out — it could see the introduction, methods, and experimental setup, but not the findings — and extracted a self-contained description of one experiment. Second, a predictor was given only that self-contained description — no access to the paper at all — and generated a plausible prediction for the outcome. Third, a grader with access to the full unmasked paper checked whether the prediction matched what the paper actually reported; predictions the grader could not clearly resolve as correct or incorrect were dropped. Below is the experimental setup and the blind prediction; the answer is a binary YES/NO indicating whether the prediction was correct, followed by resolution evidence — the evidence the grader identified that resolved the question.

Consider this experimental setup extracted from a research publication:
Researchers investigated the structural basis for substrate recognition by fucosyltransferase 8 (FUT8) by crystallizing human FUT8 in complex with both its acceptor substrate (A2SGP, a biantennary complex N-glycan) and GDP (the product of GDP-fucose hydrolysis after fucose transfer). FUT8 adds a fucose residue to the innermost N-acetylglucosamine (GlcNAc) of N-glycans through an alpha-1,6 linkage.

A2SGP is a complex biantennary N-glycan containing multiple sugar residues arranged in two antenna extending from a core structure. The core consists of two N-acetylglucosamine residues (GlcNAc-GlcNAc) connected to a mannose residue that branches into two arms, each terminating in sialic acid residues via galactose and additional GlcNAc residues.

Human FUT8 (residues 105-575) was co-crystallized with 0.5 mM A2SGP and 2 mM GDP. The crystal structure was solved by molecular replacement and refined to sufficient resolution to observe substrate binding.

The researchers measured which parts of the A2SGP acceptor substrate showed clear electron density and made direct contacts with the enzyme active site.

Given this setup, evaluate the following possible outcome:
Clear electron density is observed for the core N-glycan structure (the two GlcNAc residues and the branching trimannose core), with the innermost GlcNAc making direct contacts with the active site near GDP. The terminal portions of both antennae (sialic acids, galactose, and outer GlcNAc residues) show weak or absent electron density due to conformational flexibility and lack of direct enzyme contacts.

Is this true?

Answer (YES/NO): NO